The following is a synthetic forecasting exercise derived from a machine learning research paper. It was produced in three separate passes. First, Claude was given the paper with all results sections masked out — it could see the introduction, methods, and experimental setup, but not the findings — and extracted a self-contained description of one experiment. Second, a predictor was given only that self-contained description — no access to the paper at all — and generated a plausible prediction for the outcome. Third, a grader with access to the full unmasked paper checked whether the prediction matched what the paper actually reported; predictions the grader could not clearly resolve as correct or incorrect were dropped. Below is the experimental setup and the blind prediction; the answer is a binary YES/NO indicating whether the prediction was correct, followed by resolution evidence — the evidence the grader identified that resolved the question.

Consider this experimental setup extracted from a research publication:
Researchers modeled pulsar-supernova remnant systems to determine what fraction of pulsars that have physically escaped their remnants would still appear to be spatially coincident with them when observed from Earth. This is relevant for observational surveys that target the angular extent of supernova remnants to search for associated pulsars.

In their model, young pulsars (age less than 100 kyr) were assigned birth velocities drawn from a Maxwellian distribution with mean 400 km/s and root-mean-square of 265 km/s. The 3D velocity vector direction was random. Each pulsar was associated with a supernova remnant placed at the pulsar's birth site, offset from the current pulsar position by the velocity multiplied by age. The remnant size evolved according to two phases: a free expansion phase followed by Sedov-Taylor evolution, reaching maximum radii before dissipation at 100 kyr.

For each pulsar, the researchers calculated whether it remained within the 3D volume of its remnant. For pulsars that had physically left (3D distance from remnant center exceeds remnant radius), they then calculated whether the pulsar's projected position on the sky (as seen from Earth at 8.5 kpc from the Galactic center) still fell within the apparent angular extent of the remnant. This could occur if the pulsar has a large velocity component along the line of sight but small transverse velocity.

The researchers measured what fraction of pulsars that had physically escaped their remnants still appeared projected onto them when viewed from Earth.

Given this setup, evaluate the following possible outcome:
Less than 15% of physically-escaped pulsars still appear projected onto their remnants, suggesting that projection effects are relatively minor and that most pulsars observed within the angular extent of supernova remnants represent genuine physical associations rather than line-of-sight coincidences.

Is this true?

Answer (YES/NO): YES